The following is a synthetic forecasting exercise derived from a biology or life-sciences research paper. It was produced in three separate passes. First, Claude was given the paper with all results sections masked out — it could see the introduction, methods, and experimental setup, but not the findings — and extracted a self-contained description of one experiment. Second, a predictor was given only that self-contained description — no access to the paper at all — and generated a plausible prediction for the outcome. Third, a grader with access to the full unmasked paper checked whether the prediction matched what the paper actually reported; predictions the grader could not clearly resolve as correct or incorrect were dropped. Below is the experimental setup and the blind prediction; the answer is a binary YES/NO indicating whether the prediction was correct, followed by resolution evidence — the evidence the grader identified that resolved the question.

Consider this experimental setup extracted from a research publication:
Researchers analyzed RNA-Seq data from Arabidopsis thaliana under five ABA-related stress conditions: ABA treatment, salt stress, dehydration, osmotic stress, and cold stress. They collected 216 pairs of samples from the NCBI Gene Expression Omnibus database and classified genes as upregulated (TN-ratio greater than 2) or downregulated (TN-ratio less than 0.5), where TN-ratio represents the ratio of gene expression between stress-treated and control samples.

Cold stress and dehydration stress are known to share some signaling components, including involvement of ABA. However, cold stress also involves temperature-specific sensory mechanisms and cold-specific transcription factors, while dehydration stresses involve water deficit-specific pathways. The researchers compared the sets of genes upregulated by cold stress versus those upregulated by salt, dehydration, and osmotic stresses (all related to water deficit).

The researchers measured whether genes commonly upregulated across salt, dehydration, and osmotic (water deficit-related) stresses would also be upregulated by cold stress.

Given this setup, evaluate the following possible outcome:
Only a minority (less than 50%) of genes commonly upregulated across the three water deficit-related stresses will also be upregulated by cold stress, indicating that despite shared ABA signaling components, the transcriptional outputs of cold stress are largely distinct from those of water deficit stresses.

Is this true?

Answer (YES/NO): NO